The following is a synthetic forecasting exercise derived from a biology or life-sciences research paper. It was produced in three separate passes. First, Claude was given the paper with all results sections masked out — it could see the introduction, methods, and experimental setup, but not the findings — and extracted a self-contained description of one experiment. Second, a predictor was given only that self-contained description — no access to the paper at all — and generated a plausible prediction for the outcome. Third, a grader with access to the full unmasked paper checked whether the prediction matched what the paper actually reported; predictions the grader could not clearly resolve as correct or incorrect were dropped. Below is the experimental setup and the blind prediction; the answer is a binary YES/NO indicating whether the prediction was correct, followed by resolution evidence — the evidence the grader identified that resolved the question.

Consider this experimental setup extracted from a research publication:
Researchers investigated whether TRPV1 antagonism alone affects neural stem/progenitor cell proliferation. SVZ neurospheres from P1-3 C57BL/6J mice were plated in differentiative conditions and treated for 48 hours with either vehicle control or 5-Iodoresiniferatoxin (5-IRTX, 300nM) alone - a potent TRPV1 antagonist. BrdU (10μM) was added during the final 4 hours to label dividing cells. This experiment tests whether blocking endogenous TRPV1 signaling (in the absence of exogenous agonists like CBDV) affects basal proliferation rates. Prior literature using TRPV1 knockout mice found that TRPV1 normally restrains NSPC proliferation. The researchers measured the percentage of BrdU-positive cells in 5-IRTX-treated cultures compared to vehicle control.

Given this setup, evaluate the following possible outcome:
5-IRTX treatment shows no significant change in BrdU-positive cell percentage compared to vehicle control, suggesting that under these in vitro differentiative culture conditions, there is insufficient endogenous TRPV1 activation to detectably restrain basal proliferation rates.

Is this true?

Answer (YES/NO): YES